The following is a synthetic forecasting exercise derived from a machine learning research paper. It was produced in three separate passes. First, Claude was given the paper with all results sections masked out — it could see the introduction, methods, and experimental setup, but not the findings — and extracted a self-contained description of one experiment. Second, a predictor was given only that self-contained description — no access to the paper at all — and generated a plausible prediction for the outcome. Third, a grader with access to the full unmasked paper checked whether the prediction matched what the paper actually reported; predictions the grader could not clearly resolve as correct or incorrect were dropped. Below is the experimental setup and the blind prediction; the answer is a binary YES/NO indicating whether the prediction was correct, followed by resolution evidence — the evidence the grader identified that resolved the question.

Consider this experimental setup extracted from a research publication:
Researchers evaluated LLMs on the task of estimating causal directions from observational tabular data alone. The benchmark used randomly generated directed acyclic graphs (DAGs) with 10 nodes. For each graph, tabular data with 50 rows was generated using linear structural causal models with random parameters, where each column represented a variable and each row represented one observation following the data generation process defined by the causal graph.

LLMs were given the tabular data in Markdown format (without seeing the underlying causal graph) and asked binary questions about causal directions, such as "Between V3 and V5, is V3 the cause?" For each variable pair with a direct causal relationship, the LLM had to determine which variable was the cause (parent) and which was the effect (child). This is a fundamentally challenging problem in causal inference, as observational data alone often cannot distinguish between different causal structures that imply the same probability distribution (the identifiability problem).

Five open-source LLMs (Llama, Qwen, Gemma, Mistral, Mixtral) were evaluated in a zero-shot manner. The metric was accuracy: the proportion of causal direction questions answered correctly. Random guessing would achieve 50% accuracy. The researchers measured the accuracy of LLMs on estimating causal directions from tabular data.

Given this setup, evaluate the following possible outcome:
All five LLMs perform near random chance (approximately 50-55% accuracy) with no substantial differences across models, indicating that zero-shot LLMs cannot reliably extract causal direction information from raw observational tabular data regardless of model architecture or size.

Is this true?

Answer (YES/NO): NO